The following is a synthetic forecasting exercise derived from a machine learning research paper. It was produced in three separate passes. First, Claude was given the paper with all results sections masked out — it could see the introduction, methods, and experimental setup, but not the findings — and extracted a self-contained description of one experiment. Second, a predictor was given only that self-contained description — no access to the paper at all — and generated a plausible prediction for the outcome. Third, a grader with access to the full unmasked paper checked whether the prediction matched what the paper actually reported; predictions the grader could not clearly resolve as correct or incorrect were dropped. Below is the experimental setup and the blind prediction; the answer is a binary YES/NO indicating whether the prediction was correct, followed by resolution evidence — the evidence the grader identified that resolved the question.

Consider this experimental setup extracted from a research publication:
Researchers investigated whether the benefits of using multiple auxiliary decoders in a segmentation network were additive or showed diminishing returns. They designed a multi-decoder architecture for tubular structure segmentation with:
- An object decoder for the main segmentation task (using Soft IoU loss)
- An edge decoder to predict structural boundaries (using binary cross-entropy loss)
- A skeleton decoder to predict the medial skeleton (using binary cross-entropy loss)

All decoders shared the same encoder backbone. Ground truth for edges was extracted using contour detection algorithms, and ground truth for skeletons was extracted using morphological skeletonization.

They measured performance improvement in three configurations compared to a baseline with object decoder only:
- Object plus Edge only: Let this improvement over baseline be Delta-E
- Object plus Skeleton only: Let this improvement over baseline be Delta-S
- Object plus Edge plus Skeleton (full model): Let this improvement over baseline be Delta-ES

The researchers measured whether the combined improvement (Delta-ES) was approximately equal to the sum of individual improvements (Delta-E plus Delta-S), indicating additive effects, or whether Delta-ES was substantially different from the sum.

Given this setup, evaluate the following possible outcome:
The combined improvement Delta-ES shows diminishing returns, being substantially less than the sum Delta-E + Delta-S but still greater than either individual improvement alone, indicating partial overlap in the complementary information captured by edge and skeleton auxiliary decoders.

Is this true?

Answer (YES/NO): NO